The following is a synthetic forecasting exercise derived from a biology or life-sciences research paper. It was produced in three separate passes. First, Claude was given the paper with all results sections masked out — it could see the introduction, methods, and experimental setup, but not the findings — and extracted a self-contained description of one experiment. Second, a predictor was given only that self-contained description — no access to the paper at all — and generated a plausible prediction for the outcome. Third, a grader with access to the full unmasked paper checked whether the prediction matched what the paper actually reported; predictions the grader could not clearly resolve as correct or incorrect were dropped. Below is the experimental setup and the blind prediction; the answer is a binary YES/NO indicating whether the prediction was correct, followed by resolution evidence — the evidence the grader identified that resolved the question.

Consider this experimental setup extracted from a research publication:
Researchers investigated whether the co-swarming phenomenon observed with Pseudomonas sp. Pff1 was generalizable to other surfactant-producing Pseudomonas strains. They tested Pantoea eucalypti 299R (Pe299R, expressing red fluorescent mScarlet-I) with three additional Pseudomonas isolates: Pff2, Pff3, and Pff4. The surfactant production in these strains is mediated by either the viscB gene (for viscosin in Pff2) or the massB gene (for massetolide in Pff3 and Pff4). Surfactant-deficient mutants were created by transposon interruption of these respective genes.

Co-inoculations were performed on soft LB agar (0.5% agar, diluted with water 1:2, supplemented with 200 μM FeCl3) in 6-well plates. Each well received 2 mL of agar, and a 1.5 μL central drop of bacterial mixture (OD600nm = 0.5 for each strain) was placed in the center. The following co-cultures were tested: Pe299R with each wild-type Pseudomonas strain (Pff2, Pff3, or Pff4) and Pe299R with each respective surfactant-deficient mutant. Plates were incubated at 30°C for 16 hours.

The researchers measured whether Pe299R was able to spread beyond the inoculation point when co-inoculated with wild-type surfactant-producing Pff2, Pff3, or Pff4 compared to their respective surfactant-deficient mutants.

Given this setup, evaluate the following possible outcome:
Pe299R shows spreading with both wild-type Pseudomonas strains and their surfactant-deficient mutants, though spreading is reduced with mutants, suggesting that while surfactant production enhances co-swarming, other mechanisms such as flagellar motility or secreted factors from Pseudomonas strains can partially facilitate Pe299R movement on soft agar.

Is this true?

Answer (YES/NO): NO